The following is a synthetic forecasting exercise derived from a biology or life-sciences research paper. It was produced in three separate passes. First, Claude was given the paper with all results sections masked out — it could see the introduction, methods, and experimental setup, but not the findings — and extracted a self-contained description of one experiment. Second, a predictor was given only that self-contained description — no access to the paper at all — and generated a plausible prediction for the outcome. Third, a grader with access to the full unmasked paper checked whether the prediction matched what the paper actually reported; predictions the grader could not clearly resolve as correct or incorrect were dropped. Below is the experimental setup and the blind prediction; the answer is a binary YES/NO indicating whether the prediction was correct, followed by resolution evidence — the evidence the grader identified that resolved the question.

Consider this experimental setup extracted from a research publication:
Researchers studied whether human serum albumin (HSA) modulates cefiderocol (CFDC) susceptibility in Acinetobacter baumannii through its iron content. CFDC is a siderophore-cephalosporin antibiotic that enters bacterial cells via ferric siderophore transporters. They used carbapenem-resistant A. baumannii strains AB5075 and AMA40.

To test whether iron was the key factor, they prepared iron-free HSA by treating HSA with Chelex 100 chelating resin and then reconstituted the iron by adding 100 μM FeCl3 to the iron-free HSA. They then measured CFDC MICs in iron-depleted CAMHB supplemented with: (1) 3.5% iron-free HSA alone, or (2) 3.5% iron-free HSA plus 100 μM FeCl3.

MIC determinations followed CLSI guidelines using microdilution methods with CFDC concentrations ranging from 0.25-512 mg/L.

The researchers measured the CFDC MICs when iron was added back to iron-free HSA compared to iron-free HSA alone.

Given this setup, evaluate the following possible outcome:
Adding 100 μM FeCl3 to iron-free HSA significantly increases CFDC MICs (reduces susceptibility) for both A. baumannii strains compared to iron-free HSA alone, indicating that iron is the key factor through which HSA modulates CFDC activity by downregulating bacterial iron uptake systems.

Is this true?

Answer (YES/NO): YES